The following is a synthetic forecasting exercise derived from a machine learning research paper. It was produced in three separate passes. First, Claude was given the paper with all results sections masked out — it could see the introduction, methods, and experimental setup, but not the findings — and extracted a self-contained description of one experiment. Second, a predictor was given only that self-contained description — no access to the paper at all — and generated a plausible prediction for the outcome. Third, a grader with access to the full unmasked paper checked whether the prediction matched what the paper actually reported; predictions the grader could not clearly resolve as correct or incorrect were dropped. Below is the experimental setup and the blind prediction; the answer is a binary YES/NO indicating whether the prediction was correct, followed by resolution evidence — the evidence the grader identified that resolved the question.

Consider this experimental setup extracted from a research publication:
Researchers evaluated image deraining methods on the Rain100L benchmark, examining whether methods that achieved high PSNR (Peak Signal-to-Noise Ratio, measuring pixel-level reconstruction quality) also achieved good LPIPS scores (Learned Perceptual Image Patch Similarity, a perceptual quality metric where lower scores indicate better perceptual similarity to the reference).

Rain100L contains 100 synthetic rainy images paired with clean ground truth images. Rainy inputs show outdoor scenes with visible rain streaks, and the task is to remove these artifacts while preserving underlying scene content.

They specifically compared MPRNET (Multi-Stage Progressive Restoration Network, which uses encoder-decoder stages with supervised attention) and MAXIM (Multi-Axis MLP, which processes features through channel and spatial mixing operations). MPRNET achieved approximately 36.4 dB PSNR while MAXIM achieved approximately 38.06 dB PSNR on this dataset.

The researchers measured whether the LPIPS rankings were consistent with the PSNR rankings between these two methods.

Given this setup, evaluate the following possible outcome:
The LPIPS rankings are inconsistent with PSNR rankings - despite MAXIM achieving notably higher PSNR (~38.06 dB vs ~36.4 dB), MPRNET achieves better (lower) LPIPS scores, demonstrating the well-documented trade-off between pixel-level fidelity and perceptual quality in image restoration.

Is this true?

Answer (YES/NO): NO